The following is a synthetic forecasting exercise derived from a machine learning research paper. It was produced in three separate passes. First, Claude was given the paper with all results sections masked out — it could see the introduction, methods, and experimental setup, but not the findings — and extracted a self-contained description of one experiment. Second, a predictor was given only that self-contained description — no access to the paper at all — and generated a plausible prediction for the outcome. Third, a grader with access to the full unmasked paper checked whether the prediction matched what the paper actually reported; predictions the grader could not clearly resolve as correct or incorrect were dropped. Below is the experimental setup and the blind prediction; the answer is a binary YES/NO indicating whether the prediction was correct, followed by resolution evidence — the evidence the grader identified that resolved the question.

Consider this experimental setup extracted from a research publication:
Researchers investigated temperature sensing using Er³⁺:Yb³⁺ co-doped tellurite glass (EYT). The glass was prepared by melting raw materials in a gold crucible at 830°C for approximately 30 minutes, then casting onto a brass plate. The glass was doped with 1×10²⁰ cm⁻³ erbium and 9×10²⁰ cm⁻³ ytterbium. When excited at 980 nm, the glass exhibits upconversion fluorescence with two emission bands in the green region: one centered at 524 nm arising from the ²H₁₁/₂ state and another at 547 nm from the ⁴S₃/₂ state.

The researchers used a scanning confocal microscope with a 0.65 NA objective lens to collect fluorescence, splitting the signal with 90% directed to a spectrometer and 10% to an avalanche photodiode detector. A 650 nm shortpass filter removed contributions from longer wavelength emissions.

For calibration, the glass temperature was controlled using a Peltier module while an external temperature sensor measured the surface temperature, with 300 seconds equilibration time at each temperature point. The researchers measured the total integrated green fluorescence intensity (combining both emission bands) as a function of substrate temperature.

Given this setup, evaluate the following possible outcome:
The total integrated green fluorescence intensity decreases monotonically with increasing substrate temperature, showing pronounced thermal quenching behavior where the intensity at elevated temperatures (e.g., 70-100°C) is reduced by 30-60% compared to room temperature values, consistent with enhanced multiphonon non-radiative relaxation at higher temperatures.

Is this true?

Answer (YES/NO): NO